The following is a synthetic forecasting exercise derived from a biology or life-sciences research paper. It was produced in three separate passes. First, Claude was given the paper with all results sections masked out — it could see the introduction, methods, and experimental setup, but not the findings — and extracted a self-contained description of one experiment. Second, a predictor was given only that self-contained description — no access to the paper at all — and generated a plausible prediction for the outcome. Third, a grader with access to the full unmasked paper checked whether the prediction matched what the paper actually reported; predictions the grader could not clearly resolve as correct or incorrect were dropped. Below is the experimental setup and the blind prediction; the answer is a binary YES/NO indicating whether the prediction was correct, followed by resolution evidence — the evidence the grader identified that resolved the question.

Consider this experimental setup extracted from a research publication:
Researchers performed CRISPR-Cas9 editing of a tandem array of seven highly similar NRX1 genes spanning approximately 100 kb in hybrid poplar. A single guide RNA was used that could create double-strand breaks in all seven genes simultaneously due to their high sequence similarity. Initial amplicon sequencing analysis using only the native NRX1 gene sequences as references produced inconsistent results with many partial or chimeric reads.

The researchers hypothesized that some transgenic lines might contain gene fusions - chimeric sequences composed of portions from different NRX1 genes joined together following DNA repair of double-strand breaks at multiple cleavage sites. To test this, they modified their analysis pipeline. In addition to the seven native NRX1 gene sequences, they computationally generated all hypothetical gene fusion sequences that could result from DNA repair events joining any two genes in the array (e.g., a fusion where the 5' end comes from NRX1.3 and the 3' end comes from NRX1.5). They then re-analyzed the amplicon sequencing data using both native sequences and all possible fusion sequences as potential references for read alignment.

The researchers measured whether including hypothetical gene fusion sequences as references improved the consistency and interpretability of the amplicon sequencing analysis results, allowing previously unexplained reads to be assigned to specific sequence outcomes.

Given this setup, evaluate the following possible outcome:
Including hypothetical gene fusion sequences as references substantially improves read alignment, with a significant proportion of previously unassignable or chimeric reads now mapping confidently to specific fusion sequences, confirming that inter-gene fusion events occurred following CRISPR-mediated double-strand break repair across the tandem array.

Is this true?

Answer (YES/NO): YES